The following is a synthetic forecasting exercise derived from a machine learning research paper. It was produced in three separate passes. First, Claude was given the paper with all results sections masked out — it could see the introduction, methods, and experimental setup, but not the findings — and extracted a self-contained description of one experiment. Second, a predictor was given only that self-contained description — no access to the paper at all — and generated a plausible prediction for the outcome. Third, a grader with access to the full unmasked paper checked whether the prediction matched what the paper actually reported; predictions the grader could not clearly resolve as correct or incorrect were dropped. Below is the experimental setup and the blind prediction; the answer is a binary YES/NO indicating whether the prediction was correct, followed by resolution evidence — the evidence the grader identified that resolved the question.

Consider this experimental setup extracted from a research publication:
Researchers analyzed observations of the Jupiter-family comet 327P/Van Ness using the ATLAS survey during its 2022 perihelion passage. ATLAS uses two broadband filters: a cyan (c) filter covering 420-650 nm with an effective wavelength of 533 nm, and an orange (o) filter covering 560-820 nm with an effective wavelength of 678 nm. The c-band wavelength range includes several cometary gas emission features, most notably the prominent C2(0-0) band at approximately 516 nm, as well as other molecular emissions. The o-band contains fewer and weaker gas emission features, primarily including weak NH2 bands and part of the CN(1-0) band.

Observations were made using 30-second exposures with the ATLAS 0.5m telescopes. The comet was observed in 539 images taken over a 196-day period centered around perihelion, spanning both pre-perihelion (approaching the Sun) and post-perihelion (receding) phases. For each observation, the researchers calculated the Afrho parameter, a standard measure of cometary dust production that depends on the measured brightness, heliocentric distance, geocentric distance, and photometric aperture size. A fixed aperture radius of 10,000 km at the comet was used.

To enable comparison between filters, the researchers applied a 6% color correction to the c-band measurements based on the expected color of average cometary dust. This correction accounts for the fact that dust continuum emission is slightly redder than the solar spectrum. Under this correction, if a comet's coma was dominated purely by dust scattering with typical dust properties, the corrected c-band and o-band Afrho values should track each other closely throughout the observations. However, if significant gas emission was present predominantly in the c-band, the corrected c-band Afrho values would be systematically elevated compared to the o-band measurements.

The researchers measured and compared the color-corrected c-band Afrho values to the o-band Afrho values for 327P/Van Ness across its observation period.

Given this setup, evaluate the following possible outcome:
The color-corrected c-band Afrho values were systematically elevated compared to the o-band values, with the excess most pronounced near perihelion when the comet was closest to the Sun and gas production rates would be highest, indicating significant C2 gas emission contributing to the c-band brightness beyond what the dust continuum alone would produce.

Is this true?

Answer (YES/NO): YES